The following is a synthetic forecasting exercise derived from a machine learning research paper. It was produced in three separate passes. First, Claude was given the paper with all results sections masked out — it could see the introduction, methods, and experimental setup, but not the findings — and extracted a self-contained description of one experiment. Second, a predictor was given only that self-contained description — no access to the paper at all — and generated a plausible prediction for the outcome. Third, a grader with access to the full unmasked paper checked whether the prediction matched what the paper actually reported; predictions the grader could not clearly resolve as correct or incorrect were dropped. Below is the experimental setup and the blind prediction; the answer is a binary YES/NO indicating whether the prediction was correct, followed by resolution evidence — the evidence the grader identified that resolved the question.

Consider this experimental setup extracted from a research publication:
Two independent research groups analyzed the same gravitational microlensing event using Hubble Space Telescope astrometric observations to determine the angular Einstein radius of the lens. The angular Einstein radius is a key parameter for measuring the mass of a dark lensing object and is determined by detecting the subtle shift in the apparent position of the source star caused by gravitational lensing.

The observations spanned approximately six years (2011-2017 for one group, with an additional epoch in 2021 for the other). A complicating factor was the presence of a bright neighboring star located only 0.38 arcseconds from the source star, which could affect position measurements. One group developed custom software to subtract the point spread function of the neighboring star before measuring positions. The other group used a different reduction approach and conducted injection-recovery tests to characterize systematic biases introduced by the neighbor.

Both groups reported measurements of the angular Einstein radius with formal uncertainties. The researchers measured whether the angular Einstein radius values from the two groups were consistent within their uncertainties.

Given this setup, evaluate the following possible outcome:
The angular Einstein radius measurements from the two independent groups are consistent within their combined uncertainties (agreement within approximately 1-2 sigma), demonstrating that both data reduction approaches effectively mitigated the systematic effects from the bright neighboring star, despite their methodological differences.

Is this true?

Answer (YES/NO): NO